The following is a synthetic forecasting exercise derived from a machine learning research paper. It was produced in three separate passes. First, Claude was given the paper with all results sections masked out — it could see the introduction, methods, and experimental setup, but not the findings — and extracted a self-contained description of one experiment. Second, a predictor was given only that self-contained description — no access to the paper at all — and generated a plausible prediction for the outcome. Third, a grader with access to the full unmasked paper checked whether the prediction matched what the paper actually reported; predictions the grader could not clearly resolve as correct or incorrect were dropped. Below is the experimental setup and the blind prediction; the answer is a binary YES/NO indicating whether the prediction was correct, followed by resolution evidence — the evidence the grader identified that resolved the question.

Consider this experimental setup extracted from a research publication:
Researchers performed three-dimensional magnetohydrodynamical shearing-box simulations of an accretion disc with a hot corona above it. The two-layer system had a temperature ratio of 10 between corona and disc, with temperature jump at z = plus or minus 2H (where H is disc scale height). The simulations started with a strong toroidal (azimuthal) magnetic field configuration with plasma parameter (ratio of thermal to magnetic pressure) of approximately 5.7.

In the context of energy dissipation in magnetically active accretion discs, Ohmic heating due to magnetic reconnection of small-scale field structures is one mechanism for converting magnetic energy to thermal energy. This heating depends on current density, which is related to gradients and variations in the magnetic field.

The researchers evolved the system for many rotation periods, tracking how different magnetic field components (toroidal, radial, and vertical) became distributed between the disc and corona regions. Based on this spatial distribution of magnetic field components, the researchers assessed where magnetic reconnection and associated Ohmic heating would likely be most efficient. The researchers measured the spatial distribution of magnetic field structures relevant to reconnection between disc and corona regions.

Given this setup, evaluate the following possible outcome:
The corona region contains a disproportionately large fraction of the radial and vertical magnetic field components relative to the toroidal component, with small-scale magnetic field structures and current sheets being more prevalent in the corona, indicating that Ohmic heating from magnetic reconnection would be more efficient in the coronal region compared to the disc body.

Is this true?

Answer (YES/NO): YES